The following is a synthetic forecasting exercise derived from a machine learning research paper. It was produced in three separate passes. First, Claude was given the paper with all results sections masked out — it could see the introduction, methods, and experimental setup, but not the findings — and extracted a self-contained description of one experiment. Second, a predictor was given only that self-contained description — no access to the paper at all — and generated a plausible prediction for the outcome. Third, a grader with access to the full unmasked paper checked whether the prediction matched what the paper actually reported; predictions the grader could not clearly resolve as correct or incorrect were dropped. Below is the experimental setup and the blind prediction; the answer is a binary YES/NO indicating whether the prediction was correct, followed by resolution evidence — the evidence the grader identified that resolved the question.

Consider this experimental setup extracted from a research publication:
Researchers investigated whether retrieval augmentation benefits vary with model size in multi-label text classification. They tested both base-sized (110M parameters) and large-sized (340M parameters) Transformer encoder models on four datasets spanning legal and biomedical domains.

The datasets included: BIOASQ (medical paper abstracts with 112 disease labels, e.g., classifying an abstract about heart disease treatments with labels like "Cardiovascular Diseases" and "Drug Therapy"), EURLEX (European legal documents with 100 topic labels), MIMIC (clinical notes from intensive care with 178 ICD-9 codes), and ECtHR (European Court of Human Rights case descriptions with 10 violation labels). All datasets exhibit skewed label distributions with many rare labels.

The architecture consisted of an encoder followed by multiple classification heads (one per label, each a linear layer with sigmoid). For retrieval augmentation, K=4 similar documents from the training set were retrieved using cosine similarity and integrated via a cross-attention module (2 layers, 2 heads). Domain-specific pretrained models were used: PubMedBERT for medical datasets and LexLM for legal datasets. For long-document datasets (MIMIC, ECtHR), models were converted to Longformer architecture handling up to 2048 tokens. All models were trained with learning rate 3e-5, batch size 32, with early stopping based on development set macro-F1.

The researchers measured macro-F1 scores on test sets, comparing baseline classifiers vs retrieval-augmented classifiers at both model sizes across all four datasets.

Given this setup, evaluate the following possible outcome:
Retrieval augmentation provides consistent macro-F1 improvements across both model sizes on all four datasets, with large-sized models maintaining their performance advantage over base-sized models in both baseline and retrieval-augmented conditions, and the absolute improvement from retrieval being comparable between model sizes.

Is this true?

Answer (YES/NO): NO